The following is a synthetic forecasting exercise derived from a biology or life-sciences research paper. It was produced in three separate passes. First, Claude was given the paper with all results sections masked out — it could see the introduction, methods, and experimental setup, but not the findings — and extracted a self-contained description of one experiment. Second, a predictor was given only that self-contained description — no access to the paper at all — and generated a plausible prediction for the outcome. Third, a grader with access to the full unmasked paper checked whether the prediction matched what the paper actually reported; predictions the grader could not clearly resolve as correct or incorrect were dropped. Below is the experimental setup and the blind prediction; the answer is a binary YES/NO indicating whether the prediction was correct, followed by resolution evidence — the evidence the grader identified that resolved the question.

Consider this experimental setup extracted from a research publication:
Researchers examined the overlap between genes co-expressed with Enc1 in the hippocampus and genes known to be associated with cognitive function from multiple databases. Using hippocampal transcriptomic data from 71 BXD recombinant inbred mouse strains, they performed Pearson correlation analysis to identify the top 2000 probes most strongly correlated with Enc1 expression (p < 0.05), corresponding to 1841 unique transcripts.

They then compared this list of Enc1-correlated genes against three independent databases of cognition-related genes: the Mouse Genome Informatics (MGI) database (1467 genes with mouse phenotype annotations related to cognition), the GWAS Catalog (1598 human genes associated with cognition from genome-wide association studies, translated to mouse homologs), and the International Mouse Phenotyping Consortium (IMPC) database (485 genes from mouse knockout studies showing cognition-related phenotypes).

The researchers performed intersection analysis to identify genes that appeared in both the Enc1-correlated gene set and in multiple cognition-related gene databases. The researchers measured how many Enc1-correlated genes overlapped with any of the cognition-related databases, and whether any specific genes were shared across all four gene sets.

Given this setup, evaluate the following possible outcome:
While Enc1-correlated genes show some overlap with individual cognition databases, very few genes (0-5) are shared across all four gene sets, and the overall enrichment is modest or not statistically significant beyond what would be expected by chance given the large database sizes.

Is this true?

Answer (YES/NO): NO